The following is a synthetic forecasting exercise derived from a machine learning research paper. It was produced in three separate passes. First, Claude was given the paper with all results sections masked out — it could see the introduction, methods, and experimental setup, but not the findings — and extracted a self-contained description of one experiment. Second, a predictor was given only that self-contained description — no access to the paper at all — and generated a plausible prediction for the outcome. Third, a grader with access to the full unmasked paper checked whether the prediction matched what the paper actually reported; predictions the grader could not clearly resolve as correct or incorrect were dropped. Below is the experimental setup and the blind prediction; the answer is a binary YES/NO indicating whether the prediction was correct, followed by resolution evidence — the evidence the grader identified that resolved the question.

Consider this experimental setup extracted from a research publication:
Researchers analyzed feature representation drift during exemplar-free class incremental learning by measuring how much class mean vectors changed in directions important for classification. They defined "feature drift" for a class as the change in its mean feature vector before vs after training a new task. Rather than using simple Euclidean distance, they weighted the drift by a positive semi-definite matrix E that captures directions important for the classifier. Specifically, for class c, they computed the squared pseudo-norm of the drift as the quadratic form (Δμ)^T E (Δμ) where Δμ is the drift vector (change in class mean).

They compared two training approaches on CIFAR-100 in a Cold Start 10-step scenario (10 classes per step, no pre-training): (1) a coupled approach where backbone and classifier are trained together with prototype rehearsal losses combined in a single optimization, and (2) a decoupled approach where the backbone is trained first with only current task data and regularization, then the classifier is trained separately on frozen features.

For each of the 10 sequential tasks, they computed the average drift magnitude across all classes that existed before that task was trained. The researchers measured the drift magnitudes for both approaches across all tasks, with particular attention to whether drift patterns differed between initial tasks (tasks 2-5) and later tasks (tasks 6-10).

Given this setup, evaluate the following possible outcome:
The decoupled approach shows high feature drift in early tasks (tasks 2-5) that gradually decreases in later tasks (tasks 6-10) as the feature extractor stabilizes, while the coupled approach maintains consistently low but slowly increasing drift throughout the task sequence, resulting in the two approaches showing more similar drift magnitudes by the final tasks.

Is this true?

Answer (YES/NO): NO